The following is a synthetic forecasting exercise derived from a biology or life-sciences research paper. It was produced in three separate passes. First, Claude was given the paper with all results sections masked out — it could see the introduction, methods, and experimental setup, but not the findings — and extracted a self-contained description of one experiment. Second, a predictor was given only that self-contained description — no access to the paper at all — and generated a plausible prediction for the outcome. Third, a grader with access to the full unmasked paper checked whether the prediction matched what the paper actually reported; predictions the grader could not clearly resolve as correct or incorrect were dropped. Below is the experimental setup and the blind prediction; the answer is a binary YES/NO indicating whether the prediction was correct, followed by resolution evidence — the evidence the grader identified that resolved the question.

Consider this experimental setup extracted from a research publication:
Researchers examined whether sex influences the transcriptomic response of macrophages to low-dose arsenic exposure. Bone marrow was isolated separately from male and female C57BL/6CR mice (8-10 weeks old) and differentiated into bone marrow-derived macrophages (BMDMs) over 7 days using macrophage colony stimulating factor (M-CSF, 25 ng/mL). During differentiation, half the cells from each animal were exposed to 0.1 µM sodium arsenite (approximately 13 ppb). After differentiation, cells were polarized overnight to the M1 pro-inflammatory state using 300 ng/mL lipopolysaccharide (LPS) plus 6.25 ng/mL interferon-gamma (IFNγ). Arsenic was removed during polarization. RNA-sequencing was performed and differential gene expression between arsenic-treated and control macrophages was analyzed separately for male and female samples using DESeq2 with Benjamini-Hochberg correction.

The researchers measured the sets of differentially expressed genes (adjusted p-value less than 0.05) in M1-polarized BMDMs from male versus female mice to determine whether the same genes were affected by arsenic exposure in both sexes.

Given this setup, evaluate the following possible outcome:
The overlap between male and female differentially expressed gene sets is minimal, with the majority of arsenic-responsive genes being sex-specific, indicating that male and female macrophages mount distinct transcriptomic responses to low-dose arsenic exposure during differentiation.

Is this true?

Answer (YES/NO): YES